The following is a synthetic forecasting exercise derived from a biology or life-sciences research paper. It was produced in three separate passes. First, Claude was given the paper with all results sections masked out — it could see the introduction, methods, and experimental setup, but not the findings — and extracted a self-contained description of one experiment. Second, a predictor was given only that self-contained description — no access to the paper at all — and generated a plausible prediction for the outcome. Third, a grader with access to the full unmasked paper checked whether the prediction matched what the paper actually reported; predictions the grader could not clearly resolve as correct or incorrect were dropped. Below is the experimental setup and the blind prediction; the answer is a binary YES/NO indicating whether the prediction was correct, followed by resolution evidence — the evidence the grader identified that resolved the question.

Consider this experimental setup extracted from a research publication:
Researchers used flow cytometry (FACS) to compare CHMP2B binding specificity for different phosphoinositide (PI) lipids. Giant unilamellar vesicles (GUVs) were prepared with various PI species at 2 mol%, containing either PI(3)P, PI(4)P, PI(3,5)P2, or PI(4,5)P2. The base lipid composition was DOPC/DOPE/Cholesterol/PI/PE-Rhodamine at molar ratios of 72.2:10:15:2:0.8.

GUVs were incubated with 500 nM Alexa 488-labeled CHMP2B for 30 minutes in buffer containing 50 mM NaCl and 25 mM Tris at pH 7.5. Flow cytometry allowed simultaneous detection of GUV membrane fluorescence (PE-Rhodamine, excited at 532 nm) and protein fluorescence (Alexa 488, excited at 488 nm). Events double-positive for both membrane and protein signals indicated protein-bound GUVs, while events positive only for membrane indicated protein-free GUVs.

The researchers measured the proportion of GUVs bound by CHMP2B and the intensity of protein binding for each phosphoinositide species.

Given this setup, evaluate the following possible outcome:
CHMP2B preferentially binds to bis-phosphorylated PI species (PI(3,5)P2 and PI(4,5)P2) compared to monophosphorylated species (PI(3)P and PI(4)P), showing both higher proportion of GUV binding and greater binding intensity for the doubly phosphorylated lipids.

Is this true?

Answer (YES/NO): NO